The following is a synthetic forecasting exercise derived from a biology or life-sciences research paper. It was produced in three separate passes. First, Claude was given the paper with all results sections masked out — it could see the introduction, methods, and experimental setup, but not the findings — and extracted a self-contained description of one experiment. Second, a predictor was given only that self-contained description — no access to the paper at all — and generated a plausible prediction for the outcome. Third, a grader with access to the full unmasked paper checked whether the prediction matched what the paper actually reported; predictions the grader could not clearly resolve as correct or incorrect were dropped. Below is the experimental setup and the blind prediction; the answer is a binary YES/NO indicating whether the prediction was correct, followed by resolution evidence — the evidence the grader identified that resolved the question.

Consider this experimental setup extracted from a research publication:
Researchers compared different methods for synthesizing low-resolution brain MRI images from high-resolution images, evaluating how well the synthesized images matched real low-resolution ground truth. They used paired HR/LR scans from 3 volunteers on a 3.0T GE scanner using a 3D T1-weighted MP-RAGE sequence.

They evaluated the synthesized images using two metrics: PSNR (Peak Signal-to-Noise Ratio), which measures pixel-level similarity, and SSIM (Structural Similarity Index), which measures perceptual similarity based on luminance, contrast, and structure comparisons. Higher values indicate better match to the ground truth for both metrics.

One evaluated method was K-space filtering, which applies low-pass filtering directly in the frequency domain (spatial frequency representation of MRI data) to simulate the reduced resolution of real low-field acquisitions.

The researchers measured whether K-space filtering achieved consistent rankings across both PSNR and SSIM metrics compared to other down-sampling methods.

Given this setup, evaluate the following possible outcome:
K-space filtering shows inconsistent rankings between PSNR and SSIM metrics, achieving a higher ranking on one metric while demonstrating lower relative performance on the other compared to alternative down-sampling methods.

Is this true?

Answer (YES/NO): YES